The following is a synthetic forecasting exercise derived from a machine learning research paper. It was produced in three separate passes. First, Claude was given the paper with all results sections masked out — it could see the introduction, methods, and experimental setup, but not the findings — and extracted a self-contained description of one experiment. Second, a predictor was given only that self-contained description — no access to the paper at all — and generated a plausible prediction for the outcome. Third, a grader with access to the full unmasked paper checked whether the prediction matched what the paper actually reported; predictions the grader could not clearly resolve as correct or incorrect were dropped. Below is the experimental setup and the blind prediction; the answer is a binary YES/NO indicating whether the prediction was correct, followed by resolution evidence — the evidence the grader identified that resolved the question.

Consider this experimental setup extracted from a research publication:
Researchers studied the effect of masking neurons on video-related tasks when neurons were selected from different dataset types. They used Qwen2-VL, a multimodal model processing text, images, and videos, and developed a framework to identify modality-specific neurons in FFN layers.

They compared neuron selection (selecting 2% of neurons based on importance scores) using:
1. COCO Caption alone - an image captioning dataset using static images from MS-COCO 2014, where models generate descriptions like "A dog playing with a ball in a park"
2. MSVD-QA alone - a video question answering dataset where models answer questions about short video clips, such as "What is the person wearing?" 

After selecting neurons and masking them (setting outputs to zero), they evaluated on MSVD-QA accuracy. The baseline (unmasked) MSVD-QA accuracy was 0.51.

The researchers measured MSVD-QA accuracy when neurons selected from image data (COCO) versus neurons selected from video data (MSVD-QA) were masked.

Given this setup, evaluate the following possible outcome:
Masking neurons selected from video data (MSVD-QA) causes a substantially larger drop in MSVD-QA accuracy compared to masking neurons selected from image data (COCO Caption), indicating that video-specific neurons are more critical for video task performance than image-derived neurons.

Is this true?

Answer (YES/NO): YES